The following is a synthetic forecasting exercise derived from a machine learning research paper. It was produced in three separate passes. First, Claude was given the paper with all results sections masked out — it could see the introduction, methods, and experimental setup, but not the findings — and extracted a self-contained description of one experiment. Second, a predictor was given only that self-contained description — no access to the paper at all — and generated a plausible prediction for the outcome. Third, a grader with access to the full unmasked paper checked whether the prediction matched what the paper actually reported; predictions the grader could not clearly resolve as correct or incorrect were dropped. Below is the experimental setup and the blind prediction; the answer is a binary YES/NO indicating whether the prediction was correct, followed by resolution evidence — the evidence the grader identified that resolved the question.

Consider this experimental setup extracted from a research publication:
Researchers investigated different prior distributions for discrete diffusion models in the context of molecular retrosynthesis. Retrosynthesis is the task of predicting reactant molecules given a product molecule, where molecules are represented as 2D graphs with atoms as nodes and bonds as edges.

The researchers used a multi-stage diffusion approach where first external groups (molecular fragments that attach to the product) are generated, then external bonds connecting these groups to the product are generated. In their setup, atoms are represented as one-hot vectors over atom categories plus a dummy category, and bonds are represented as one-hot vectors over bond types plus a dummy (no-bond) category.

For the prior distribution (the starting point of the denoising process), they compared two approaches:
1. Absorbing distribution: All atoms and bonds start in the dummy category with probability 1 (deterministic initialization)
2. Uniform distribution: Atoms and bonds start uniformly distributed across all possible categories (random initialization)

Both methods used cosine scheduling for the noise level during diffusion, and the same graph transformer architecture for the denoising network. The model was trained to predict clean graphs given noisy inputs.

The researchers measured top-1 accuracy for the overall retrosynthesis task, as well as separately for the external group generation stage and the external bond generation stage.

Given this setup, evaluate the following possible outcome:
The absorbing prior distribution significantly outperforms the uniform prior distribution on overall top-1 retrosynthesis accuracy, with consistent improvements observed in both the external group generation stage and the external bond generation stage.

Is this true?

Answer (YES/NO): NO